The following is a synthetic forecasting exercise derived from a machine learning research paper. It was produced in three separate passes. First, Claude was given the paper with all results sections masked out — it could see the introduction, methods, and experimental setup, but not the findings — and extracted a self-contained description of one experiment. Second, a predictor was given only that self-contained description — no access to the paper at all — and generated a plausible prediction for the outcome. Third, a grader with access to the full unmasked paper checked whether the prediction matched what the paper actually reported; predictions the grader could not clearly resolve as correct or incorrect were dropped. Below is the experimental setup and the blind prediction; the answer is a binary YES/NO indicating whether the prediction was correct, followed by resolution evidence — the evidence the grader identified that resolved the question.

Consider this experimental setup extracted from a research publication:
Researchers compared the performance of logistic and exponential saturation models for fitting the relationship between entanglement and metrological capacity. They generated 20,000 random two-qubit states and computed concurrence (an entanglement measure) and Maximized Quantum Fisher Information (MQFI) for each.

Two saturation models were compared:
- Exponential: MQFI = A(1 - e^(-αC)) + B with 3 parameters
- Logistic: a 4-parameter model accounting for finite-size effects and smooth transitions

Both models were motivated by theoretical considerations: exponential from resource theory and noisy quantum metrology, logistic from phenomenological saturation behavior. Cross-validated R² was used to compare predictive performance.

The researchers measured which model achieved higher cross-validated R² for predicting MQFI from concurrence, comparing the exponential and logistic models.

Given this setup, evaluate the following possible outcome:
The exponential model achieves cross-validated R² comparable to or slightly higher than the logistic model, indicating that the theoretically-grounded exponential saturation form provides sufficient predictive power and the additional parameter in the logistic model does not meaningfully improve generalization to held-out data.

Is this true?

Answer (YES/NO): YES